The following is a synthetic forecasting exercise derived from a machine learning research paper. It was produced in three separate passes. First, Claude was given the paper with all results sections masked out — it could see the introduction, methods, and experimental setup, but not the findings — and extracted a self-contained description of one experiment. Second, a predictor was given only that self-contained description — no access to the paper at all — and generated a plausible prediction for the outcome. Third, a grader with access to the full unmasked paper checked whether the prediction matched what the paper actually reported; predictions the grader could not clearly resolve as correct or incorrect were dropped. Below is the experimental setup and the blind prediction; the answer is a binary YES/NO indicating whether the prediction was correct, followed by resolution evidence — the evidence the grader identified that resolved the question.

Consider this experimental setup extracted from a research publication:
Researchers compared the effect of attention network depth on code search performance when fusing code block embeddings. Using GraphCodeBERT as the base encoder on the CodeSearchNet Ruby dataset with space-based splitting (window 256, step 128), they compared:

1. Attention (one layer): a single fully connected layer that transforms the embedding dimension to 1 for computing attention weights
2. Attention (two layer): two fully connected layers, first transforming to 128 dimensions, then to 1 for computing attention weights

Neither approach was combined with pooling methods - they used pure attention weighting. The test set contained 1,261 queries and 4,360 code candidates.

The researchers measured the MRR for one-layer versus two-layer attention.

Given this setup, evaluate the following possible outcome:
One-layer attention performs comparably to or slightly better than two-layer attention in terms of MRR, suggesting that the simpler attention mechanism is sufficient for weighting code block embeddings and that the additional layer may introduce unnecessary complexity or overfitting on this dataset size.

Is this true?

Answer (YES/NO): YES